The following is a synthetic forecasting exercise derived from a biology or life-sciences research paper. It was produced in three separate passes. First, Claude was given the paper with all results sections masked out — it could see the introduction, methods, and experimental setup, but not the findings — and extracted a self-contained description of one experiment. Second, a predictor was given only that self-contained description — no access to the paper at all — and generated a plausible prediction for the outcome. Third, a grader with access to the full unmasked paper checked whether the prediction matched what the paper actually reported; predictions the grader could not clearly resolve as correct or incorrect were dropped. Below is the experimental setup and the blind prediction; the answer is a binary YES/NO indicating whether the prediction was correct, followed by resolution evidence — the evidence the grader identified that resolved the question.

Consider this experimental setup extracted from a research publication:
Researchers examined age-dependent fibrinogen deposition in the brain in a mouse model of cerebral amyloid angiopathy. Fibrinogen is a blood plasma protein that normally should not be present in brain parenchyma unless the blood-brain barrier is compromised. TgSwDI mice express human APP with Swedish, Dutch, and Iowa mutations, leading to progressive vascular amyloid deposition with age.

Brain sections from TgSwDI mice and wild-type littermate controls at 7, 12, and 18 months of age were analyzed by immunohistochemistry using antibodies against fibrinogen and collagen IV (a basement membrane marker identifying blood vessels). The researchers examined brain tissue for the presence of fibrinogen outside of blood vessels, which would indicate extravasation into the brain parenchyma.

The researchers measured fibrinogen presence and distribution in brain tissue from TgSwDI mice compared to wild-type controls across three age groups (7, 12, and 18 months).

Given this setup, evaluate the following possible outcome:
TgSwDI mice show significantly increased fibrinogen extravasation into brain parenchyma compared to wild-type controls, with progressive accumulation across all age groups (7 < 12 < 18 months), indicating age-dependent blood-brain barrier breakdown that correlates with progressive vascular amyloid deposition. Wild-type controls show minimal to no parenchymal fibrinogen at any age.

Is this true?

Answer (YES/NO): NO